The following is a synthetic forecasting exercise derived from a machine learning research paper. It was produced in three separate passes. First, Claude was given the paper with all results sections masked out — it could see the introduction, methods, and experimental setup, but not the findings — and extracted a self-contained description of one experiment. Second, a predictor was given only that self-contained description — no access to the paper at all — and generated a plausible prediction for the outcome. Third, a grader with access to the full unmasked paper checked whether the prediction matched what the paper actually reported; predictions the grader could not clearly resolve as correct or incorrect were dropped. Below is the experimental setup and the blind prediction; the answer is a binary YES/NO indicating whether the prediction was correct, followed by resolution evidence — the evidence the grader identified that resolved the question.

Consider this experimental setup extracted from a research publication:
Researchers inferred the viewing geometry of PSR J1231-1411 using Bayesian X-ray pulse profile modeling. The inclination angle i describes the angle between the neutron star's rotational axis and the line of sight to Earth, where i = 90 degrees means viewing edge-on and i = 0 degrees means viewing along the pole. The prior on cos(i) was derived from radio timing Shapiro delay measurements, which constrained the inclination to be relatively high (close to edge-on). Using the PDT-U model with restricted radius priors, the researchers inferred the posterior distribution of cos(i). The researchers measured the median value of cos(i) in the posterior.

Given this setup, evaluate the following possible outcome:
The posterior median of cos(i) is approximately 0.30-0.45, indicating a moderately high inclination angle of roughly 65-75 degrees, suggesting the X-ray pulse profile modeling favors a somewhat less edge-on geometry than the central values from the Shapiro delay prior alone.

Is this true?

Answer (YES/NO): NO